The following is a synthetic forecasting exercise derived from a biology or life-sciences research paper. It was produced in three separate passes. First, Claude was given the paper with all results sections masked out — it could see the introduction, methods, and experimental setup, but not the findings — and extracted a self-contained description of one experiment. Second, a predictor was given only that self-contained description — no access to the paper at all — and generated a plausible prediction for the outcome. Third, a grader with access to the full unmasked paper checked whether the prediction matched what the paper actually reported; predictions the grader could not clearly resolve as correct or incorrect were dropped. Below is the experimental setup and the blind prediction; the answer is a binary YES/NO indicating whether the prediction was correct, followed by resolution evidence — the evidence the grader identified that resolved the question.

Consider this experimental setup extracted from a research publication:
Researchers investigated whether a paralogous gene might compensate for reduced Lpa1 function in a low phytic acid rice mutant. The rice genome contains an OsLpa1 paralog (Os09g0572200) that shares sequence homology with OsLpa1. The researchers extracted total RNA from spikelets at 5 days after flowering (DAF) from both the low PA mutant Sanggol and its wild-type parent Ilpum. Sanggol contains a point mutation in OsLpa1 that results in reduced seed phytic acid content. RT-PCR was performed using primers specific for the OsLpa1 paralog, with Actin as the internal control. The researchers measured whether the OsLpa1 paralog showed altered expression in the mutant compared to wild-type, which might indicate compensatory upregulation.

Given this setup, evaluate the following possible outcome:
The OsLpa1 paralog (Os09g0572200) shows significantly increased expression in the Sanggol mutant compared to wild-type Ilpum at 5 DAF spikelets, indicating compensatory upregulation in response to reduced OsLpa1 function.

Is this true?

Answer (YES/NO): NO